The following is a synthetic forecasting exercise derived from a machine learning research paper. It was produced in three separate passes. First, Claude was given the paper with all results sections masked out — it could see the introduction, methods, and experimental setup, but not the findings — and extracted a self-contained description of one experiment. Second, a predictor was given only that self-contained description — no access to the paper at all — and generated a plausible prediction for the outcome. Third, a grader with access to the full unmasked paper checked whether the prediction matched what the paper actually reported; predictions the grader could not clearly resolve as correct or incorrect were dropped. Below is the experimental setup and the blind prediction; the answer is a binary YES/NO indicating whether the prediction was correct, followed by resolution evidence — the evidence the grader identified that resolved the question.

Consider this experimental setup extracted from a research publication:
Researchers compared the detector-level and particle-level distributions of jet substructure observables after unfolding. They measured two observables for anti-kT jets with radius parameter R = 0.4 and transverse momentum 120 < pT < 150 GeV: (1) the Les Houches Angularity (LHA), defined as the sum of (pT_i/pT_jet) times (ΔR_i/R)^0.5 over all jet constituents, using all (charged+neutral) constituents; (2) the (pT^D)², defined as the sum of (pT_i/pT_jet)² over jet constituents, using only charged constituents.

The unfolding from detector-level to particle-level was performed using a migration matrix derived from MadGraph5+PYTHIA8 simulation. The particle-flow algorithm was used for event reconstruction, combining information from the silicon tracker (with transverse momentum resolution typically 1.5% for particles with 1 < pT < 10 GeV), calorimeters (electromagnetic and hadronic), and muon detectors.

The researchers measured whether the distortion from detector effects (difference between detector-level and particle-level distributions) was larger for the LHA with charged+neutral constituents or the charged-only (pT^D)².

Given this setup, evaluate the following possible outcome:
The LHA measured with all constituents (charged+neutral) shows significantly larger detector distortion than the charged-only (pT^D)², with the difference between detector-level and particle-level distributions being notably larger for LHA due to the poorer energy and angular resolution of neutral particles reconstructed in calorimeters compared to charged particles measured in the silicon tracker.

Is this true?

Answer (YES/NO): YES